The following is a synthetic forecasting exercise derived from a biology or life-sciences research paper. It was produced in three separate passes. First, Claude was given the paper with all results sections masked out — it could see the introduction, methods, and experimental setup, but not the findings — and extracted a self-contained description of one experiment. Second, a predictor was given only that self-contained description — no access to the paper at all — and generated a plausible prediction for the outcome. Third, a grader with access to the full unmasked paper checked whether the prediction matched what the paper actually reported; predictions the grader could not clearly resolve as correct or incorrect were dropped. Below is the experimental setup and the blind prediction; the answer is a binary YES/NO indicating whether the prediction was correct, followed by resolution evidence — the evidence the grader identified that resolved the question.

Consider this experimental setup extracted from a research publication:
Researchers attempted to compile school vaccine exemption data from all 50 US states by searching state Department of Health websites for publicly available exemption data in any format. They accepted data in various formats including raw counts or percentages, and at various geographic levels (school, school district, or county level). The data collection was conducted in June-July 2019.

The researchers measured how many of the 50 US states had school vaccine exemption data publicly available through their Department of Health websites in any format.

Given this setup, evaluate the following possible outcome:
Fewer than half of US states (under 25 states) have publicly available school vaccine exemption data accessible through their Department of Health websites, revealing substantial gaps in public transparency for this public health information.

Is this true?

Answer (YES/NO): YES